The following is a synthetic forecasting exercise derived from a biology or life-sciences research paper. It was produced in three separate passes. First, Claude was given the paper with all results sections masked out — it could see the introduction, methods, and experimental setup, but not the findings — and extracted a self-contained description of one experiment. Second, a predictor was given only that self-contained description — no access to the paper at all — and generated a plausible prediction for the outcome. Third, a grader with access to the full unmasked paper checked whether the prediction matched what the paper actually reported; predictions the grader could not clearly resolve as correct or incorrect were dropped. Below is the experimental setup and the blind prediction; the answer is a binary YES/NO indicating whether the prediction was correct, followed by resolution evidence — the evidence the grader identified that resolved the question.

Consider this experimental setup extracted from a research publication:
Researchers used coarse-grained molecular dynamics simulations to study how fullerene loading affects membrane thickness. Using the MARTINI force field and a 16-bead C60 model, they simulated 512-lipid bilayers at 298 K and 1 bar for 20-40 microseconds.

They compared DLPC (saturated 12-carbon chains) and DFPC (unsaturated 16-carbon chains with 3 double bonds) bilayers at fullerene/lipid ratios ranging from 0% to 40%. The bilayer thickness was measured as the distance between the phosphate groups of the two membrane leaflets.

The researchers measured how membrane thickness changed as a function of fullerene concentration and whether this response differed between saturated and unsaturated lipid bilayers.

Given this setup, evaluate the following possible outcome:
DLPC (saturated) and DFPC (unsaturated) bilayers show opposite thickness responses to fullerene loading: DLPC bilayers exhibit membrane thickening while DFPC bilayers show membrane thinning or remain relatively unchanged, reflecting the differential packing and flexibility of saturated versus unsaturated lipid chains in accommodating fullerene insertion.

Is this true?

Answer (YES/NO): NO